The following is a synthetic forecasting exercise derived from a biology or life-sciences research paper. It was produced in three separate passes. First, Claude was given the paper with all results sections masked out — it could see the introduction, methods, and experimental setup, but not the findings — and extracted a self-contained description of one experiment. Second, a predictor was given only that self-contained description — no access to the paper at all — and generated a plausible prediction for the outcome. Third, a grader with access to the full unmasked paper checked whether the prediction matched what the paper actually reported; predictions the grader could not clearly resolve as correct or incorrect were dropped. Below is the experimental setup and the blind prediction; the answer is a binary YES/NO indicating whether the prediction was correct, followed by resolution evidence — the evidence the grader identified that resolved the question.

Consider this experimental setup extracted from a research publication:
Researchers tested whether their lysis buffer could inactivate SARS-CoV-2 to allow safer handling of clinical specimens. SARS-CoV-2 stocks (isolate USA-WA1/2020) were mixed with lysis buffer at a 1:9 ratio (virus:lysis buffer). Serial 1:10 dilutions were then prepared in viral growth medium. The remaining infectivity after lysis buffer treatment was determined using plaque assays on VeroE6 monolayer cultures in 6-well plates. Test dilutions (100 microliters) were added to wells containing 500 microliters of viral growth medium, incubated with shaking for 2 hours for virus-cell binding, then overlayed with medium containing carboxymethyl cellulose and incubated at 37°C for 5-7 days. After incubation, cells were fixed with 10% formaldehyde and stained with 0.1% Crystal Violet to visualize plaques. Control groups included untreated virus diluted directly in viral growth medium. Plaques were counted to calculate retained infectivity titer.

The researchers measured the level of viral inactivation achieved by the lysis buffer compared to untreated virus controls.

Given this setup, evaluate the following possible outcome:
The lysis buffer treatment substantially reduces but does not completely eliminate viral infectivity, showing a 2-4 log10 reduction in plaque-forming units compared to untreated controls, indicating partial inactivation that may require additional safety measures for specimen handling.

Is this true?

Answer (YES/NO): NO